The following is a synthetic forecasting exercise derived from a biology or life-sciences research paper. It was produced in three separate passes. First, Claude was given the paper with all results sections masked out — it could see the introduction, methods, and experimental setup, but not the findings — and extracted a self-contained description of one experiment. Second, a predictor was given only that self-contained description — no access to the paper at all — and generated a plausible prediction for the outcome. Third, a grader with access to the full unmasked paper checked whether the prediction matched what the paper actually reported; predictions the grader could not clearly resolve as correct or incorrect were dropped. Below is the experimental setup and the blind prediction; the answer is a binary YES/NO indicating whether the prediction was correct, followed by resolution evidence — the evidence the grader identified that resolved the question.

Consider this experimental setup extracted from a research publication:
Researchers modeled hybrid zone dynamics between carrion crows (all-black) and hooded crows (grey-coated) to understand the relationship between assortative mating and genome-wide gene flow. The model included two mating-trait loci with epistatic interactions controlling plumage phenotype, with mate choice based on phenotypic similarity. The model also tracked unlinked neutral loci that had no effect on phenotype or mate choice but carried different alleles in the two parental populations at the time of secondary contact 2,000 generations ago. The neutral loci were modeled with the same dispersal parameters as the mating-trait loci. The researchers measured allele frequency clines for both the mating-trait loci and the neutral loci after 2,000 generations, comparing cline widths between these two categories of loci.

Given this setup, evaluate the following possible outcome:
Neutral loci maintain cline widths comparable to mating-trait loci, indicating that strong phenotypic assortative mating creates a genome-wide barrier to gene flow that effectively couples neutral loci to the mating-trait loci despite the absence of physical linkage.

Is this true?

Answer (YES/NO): NO